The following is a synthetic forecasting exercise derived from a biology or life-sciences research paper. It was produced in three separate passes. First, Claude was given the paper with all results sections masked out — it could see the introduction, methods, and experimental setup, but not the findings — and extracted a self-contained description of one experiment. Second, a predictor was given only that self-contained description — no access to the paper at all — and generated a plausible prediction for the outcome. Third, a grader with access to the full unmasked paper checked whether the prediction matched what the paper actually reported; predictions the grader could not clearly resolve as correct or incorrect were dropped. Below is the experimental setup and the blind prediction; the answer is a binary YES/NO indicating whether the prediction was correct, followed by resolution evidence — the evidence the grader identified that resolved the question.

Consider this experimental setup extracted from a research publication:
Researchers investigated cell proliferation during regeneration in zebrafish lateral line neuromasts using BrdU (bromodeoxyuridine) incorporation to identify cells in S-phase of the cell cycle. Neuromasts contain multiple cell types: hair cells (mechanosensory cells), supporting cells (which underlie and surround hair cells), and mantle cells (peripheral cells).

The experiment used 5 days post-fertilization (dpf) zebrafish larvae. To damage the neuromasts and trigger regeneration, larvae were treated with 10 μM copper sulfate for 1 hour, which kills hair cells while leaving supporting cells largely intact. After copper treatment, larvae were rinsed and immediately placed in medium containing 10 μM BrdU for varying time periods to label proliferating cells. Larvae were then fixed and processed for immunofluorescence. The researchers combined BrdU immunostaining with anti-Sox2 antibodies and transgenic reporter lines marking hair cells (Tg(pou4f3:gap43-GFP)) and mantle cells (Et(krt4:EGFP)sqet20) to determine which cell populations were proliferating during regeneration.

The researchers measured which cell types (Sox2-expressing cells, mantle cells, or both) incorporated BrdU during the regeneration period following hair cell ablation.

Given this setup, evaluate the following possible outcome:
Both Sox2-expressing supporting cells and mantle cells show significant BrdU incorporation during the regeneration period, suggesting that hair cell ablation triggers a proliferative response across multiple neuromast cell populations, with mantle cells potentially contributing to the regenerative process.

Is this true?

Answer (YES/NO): NO